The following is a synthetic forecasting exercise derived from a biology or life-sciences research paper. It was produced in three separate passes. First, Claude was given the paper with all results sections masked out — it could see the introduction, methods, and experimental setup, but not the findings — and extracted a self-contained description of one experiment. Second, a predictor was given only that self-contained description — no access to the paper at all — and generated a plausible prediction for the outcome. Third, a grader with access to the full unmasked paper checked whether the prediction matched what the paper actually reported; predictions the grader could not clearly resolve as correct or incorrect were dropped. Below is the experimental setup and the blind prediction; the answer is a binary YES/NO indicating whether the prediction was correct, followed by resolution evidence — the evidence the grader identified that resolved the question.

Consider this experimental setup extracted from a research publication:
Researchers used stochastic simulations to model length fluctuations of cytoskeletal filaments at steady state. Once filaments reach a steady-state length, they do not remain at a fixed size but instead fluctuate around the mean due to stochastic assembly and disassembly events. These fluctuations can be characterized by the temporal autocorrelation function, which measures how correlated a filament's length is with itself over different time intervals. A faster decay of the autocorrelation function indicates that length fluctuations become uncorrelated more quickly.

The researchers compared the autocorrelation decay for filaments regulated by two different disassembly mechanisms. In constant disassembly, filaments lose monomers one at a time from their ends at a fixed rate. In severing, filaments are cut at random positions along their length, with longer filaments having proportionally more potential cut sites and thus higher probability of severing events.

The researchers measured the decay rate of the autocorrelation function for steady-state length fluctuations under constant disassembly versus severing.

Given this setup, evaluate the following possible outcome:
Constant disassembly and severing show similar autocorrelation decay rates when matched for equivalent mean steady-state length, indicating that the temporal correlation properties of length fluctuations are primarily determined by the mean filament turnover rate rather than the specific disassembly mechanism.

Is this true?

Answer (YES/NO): NO